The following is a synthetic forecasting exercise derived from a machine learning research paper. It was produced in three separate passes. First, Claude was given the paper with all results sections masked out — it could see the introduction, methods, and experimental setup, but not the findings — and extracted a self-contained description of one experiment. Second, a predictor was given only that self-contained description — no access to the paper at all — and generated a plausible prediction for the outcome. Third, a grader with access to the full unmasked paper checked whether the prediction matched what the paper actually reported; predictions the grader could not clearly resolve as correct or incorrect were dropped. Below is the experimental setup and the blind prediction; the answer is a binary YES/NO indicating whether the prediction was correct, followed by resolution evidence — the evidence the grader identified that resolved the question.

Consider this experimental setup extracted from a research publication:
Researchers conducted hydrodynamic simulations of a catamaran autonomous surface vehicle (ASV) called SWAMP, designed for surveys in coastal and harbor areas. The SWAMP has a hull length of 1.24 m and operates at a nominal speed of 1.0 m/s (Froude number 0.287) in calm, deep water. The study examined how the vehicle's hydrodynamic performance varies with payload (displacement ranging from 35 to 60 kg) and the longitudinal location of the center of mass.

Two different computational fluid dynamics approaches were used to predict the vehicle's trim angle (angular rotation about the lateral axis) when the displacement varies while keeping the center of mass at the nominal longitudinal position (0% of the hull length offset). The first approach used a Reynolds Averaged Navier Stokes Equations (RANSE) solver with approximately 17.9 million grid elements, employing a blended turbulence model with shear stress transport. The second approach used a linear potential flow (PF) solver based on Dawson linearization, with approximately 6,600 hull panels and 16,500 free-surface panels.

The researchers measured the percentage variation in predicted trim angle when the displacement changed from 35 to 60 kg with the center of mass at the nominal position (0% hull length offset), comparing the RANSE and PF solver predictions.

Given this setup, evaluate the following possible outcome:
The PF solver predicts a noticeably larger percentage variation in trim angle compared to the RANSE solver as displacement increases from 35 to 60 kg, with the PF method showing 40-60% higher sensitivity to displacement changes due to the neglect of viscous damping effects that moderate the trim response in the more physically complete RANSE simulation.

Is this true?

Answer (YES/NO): NO